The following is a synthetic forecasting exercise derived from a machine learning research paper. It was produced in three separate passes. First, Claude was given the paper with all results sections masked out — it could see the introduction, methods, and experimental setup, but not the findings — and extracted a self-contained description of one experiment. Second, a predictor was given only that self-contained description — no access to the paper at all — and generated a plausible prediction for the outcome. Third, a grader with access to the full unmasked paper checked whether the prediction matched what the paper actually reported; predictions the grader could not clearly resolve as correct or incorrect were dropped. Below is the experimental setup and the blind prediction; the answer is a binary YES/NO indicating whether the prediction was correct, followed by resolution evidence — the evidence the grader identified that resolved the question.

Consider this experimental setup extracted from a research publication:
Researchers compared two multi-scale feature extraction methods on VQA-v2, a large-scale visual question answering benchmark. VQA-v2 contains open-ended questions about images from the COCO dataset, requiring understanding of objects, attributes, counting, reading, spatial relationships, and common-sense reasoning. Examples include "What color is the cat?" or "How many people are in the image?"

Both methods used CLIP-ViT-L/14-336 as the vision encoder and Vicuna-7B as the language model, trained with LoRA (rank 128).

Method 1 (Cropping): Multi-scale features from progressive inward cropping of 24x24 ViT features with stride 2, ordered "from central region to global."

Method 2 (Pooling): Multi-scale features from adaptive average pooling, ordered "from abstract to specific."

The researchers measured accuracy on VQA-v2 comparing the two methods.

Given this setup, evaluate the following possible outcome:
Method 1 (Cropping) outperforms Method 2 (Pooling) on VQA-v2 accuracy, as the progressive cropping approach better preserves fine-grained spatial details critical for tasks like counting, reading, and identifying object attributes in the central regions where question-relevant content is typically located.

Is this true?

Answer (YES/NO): YES